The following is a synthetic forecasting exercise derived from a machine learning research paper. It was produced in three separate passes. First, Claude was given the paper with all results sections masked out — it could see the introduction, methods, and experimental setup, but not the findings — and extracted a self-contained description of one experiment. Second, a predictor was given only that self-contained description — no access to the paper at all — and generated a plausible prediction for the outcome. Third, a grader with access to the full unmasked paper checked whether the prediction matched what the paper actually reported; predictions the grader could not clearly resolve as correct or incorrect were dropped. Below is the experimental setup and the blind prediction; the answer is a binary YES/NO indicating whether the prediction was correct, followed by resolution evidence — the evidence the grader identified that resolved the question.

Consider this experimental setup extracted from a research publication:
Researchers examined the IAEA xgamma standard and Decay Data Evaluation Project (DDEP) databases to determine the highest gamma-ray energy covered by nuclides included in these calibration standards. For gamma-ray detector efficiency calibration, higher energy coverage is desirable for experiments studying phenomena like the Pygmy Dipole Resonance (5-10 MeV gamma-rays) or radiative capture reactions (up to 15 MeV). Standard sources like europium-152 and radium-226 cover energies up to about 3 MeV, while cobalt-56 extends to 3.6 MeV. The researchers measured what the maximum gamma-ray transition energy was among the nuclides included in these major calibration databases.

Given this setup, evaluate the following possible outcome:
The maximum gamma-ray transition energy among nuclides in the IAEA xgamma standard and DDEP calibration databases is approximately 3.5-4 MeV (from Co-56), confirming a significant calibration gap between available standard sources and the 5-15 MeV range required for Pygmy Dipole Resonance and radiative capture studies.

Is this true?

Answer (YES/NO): NO